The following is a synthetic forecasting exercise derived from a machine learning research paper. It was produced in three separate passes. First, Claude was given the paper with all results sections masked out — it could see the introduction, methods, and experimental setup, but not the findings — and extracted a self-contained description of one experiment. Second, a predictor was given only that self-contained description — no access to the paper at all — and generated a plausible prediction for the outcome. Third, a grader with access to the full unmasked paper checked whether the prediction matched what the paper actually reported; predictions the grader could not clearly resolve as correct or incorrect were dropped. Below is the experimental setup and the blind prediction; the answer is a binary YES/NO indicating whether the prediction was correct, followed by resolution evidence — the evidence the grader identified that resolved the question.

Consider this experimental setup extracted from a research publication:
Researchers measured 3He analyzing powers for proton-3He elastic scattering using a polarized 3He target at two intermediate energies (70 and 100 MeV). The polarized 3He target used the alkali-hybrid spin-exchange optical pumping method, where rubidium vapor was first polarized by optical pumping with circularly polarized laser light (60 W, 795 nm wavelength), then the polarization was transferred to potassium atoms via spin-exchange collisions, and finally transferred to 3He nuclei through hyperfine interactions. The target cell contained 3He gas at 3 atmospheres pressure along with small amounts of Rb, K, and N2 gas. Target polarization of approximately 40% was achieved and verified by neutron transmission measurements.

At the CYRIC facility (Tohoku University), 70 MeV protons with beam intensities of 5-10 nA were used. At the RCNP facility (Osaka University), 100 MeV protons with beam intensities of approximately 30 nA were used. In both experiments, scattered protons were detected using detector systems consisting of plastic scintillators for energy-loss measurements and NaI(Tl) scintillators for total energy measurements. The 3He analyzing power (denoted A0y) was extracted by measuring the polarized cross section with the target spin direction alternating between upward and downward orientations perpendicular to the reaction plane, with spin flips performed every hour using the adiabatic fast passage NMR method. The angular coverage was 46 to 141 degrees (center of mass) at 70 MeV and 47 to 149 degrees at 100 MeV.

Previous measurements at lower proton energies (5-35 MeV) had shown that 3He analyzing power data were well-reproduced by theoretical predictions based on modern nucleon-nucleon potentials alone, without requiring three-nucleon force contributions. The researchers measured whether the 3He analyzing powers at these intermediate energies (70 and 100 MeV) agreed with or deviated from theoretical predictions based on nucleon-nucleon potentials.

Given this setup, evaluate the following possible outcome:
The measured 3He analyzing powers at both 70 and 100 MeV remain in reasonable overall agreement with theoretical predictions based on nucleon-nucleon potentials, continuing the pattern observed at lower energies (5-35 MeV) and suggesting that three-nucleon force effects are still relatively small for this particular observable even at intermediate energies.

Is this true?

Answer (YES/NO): NO